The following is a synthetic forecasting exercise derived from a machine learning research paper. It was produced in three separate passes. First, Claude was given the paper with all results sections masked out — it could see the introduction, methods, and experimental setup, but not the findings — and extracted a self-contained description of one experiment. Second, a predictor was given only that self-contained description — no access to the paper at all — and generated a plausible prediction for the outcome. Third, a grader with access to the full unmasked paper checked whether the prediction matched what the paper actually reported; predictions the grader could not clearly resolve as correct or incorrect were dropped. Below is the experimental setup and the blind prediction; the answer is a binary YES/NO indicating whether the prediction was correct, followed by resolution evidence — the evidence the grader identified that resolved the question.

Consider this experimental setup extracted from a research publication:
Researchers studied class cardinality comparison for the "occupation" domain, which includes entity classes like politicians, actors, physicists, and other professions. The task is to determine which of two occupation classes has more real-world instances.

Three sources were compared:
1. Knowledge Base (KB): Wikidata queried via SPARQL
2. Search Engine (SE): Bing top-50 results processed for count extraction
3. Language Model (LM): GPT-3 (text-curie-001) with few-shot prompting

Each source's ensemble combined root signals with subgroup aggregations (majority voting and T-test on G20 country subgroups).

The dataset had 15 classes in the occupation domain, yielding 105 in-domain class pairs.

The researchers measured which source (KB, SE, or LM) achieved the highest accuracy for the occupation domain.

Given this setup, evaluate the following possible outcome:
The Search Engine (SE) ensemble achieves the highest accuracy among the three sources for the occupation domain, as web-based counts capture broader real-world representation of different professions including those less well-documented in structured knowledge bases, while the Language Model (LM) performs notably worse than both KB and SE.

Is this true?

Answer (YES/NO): NO